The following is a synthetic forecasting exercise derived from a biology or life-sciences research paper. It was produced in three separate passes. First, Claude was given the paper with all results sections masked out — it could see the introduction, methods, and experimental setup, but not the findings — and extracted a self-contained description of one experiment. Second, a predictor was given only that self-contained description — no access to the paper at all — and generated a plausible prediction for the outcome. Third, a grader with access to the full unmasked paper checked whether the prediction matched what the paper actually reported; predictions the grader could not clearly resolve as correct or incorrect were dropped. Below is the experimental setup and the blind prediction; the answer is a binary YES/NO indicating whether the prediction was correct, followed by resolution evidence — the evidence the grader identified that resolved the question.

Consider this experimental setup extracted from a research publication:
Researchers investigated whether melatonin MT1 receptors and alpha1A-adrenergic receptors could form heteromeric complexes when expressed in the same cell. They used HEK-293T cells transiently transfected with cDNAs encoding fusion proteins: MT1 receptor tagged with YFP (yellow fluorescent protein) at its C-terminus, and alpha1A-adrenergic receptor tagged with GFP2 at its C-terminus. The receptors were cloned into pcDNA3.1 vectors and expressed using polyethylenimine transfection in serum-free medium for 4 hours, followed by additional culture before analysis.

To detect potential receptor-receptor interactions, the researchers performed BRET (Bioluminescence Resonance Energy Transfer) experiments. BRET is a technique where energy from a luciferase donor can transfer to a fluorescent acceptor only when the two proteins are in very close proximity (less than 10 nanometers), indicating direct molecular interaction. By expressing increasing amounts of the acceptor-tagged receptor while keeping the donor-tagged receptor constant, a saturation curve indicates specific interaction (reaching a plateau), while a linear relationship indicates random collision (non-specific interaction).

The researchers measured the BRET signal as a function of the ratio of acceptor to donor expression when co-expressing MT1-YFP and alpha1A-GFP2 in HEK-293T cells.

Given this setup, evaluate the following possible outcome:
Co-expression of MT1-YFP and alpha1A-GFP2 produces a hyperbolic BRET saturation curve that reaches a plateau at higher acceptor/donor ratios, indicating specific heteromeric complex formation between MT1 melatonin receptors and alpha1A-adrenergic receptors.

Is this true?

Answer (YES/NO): YES